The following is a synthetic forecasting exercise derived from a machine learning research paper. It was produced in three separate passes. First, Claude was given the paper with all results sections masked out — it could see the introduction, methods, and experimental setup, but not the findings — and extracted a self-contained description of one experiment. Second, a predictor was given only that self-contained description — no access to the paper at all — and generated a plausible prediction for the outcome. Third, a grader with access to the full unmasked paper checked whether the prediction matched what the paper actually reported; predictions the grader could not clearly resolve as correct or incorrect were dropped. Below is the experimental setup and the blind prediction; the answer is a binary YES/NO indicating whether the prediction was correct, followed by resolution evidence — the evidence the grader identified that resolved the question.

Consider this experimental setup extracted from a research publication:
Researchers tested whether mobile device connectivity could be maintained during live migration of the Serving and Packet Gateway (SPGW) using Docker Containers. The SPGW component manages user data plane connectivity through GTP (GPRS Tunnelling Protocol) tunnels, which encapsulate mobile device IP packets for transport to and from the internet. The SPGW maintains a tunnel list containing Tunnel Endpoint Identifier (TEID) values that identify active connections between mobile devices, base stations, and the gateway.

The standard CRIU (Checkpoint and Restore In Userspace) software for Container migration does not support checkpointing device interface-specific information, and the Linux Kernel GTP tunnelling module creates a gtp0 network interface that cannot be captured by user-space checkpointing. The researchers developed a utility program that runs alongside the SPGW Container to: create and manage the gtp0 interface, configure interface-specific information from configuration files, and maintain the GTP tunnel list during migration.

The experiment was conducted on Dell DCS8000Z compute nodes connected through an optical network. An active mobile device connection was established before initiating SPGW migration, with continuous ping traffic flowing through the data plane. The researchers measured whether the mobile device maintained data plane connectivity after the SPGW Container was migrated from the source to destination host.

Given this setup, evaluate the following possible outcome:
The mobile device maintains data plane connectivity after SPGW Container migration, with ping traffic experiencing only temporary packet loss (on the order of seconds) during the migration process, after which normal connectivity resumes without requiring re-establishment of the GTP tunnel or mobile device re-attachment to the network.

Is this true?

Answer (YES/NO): YES